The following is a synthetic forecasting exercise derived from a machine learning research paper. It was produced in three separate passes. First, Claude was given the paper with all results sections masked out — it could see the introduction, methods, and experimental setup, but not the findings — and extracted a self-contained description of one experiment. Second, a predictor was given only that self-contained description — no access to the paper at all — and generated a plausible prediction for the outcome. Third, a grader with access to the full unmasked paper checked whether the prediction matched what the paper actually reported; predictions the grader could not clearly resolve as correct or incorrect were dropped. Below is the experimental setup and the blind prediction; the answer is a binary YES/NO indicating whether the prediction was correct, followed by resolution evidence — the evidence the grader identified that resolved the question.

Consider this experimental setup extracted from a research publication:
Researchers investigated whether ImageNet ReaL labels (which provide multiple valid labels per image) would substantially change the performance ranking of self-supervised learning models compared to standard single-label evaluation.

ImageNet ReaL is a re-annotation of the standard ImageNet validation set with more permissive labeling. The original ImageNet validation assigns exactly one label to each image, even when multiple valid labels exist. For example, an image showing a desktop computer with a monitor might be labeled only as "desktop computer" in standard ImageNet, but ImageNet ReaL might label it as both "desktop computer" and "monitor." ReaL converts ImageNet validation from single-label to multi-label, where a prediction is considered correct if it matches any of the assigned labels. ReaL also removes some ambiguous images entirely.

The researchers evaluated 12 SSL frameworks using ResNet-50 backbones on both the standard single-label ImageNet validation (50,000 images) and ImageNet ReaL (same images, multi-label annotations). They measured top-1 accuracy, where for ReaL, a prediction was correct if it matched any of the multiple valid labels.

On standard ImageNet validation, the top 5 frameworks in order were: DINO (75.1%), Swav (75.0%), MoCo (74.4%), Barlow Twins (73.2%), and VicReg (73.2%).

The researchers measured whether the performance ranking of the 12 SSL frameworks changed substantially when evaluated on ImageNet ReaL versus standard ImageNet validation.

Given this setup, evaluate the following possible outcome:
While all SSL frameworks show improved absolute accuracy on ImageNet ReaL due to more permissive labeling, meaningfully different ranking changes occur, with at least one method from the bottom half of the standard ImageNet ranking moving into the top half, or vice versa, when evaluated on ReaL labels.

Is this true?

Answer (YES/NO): NO